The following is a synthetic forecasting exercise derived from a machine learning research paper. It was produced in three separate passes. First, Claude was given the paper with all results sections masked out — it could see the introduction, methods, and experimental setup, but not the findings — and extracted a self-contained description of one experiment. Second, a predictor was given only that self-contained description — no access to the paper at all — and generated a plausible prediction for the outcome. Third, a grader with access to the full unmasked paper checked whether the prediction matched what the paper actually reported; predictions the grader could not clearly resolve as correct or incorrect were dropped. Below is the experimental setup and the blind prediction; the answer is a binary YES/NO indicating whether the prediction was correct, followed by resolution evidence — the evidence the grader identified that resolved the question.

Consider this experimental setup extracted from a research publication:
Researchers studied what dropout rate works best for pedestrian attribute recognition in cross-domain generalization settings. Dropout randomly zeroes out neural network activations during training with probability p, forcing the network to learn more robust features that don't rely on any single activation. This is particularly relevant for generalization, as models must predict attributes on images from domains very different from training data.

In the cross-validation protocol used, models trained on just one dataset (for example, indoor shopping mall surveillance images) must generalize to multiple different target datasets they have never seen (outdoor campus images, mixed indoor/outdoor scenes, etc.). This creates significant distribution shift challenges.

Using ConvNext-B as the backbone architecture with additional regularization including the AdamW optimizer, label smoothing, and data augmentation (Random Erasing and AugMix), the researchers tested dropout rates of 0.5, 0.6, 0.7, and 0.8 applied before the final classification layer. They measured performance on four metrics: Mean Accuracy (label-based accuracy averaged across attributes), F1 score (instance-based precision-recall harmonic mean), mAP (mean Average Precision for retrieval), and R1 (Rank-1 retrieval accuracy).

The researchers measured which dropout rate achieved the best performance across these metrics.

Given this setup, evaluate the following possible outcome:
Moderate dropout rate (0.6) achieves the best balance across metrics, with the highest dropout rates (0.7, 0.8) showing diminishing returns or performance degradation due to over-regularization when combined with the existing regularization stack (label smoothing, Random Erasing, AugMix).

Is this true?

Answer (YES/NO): NO